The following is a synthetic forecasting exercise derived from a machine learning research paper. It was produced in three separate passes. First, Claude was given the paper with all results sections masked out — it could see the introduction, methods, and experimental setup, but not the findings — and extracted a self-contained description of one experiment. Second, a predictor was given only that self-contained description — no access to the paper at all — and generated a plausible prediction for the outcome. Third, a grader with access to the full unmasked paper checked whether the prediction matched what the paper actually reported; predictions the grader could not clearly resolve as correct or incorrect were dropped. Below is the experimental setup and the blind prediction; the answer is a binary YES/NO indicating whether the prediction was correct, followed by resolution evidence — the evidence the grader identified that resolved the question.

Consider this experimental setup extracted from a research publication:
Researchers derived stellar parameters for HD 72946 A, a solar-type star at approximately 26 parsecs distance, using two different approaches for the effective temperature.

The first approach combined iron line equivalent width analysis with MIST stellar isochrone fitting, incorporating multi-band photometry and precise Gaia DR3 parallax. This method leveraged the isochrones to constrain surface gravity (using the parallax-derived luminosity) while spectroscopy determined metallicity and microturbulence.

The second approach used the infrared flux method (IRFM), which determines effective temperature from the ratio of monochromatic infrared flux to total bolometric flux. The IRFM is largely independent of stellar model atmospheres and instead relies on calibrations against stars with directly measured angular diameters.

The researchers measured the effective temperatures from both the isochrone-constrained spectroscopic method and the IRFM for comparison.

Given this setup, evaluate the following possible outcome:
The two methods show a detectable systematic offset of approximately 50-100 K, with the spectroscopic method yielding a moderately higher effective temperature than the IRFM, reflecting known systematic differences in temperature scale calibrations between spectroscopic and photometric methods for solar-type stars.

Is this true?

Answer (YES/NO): NO